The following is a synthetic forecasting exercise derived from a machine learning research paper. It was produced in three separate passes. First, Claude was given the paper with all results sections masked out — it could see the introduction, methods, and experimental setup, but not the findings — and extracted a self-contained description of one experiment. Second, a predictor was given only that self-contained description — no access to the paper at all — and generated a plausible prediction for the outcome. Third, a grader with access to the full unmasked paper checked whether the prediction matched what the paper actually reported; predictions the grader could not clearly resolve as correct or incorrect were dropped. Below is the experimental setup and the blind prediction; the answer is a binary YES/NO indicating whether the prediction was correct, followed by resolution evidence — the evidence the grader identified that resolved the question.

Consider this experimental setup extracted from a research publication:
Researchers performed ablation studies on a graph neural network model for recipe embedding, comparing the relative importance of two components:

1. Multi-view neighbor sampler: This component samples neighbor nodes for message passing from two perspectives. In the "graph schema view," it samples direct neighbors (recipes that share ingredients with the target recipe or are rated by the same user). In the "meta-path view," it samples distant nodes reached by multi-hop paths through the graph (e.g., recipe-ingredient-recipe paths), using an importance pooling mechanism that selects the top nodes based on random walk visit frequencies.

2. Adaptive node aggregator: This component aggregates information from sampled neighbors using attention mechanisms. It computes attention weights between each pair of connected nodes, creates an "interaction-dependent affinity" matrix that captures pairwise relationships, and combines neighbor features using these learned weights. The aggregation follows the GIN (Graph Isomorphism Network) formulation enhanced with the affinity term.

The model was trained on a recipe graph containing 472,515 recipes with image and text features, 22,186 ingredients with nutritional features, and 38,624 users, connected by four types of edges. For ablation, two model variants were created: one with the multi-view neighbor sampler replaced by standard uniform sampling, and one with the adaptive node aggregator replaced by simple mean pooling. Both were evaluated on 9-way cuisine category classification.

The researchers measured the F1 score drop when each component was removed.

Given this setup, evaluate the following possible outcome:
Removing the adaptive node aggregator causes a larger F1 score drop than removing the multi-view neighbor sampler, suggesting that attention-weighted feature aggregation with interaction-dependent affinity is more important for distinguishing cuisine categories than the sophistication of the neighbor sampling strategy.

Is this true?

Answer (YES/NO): YES